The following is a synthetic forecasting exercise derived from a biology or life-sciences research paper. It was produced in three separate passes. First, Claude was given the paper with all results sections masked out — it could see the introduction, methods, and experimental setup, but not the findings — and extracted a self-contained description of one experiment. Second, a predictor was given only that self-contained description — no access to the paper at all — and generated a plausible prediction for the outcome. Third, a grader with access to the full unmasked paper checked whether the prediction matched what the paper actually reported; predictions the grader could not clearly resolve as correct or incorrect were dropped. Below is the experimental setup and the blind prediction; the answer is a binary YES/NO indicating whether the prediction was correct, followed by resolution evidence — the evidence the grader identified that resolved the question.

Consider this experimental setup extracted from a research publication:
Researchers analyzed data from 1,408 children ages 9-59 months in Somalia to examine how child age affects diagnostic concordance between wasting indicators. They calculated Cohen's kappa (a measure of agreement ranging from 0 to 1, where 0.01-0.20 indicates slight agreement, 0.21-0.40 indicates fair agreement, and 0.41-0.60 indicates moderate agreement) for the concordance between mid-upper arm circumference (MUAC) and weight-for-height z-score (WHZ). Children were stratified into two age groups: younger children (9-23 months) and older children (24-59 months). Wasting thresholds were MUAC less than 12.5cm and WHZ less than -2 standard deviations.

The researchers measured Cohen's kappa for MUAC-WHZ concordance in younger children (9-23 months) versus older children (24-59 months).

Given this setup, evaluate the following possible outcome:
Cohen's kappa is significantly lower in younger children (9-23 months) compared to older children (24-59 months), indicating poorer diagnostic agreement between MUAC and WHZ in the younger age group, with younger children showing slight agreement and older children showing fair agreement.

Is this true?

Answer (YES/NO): NO